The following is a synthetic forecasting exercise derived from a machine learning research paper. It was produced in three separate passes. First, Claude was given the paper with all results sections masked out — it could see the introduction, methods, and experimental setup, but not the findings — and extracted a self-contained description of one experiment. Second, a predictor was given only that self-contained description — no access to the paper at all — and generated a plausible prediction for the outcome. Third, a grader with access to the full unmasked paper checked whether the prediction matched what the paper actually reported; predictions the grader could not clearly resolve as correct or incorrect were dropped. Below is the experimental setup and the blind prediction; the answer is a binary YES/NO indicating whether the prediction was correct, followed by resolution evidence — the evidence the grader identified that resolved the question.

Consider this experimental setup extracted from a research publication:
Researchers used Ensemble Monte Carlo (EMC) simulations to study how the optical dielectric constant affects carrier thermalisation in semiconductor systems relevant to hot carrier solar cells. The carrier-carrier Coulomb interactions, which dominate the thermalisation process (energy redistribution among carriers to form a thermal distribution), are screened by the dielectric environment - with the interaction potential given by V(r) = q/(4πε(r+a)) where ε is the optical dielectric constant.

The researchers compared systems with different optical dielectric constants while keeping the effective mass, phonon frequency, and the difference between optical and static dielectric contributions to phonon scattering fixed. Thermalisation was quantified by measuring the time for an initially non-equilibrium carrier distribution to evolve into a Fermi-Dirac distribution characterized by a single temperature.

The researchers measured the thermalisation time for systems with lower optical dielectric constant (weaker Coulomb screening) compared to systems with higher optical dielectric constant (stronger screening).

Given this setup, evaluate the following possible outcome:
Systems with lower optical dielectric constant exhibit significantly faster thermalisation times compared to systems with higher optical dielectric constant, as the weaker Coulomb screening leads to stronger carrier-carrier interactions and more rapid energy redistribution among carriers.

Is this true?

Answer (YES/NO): YES